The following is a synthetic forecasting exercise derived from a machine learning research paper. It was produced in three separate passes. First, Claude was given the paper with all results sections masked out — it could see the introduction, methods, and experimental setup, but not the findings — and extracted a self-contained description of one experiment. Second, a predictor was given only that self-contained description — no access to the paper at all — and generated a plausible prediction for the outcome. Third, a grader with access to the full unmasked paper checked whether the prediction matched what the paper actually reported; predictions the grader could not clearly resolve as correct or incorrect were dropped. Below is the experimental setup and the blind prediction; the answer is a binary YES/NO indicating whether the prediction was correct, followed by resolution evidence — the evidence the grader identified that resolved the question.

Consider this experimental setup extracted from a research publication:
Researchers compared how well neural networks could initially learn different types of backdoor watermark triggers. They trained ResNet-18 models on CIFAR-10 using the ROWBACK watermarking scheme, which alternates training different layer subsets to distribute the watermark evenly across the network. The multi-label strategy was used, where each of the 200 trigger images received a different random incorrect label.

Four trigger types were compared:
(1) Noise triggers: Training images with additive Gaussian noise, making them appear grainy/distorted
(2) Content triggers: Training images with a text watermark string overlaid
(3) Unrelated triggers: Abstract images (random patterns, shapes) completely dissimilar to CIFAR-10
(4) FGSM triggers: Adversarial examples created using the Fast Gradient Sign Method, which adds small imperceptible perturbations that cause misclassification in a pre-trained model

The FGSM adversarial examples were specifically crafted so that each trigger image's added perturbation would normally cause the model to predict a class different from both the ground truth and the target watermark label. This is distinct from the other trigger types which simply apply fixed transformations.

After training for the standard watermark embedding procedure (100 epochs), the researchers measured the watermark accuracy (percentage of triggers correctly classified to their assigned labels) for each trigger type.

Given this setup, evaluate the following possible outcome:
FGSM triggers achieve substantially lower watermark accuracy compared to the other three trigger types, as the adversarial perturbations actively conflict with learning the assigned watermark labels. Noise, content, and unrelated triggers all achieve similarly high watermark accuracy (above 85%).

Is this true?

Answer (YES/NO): YES